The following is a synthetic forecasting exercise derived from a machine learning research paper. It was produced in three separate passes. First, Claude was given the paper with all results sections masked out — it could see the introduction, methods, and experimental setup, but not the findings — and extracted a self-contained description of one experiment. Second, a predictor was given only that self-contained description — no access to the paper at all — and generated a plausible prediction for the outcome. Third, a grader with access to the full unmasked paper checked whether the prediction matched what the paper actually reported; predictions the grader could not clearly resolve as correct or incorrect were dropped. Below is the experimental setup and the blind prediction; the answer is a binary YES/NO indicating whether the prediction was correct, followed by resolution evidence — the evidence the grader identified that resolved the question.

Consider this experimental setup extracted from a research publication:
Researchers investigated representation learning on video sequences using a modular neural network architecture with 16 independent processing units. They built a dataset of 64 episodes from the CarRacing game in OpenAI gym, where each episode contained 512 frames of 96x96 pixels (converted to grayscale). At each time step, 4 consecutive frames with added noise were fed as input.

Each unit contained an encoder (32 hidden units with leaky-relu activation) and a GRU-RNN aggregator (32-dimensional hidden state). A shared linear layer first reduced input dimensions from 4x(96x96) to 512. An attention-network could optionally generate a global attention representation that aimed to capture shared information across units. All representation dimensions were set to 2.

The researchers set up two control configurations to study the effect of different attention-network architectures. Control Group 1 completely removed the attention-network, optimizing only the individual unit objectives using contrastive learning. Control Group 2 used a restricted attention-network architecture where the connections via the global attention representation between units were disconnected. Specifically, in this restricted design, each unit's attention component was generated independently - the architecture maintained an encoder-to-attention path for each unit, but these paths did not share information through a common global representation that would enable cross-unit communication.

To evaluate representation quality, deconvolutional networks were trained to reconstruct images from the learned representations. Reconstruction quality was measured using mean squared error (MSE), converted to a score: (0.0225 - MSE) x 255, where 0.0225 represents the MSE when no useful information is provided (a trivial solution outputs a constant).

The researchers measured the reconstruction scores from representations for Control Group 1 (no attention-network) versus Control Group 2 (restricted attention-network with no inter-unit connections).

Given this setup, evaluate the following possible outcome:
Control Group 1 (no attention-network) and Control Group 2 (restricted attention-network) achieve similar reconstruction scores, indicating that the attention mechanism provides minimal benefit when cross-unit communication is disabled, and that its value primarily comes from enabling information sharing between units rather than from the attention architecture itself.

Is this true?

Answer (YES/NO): YES